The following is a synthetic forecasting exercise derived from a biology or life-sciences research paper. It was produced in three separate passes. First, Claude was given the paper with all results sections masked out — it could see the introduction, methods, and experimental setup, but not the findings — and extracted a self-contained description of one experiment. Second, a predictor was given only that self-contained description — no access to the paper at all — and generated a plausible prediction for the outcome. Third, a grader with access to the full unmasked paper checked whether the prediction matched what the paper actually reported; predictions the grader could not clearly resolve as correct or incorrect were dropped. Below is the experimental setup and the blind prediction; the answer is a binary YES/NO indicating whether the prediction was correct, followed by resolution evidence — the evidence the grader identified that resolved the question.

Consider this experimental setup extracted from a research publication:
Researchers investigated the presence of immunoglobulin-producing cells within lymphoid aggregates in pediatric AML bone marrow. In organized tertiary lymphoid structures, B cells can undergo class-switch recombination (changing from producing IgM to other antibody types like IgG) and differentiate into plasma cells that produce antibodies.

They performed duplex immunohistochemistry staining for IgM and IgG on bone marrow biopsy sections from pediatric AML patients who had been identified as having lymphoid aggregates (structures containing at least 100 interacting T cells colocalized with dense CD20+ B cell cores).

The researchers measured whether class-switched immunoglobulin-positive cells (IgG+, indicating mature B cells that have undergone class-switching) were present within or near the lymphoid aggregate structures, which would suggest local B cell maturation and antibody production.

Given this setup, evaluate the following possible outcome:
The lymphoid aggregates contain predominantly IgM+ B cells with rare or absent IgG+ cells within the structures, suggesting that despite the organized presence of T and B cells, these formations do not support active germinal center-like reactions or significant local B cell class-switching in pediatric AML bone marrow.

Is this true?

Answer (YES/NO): NO